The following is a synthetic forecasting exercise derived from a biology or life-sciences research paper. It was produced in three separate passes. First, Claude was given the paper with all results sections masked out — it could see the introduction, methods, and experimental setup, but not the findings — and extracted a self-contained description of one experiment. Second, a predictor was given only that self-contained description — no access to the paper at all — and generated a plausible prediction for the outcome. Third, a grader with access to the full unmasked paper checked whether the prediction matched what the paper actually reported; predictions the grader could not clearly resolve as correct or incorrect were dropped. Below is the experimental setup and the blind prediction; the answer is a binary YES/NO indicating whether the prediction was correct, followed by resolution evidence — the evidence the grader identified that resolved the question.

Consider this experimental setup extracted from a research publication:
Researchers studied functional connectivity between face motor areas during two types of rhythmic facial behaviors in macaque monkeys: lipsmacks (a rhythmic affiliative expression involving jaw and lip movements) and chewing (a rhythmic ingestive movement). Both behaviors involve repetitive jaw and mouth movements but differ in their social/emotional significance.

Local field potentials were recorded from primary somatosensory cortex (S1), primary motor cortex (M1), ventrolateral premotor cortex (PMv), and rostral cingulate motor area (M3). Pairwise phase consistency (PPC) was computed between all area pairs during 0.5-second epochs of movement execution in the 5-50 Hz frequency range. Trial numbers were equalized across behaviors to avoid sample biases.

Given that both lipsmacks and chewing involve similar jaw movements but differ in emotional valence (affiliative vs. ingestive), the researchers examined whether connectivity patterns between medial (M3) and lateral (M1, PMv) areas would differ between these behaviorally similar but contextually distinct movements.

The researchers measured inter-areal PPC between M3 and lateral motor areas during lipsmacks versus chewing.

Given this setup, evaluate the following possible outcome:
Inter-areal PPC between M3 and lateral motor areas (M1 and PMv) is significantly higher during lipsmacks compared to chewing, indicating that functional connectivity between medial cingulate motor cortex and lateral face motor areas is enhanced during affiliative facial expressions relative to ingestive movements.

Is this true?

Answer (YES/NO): YES